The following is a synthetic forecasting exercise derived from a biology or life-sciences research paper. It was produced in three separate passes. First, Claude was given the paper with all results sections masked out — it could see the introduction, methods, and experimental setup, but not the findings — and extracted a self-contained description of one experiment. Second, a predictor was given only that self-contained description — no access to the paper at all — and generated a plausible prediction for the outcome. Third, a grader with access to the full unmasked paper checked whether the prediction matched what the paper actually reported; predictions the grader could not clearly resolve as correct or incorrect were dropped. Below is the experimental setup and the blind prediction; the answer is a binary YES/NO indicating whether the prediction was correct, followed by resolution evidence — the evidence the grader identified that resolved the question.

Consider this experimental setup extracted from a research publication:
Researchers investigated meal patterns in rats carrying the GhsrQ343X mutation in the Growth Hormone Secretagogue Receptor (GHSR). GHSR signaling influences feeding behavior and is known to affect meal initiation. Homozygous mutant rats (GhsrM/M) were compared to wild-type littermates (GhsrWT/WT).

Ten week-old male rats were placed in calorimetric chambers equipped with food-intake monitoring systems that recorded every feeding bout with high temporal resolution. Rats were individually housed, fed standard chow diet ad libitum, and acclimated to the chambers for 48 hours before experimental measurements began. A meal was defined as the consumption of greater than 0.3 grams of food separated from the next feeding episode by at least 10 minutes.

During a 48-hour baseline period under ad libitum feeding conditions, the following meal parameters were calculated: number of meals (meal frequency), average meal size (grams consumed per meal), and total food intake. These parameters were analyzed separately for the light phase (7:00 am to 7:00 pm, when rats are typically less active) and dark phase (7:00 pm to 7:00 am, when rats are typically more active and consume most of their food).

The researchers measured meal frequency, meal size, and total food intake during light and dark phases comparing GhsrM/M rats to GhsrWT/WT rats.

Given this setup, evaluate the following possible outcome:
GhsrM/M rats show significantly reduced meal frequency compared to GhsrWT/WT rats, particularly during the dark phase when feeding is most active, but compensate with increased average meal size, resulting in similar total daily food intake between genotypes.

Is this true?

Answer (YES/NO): NO